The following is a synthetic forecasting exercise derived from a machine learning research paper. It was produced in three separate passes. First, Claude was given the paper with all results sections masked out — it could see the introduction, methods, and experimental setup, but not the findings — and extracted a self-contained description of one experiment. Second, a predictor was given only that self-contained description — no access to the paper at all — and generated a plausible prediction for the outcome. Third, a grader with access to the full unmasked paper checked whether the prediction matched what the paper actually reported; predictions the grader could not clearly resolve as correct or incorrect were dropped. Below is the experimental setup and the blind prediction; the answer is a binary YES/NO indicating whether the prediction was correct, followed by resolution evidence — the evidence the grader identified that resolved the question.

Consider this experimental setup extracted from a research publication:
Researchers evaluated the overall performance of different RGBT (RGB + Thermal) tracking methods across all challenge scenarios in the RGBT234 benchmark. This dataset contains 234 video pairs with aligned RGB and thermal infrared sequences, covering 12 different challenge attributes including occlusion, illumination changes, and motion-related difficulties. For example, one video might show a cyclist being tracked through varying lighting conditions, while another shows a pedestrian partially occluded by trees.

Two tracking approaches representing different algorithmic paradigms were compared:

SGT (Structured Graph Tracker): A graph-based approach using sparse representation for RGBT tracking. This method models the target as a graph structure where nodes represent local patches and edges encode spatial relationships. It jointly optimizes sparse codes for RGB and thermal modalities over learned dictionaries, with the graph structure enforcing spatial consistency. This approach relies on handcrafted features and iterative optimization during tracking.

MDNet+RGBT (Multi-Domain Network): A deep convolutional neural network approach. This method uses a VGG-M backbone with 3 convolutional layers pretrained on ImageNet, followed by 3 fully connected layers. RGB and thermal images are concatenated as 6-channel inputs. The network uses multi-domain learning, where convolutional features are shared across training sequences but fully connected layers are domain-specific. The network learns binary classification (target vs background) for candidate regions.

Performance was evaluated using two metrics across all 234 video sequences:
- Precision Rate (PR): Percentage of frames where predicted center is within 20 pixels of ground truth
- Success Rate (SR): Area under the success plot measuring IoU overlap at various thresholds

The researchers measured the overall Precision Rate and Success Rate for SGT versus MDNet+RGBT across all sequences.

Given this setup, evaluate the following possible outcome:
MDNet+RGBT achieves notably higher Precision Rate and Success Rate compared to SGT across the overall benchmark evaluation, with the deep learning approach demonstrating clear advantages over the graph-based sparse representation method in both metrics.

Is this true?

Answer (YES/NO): NO